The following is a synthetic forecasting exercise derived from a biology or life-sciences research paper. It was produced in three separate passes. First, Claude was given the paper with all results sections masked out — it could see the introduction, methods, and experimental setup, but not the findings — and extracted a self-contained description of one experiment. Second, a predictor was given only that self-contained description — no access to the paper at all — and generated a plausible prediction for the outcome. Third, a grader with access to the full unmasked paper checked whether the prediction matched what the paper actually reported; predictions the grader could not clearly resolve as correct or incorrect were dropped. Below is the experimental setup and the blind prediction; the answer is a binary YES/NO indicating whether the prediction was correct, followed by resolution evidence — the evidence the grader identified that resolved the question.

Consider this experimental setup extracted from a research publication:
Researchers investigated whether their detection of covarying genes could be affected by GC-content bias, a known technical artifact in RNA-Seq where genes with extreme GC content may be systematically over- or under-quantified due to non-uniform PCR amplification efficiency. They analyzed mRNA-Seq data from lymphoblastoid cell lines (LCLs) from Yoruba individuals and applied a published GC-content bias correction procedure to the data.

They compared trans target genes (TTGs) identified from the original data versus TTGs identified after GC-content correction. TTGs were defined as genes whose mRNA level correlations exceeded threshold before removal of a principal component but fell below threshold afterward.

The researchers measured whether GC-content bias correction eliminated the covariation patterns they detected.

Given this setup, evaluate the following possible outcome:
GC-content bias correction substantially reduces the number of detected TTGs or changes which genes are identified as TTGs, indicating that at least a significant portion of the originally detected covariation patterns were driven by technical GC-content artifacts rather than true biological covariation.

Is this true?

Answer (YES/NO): NO